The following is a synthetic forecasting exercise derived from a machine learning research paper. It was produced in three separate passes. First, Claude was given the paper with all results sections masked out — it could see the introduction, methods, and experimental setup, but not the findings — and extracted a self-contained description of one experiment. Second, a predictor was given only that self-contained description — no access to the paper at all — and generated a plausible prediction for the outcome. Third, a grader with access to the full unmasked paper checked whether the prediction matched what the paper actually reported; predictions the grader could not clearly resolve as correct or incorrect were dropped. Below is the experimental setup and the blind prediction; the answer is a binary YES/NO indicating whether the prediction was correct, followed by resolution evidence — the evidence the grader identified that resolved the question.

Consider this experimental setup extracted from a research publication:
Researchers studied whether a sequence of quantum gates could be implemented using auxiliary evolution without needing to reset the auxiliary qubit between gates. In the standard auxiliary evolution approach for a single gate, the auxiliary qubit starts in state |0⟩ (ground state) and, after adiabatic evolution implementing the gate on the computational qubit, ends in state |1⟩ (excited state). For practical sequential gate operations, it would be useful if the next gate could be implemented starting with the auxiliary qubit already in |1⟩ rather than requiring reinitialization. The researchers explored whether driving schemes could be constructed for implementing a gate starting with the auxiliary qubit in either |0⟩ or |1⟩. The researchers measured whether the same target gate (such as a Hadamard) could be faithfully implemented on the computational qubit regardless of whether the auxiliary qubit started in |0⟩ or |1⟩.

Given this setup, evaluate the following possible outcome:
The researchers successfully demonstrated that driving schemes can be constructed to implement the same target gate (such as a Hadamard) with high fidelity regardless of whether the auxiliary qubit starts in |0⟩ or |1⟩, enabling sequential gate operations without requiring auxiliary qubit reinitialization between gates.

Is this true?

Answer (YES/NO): YES